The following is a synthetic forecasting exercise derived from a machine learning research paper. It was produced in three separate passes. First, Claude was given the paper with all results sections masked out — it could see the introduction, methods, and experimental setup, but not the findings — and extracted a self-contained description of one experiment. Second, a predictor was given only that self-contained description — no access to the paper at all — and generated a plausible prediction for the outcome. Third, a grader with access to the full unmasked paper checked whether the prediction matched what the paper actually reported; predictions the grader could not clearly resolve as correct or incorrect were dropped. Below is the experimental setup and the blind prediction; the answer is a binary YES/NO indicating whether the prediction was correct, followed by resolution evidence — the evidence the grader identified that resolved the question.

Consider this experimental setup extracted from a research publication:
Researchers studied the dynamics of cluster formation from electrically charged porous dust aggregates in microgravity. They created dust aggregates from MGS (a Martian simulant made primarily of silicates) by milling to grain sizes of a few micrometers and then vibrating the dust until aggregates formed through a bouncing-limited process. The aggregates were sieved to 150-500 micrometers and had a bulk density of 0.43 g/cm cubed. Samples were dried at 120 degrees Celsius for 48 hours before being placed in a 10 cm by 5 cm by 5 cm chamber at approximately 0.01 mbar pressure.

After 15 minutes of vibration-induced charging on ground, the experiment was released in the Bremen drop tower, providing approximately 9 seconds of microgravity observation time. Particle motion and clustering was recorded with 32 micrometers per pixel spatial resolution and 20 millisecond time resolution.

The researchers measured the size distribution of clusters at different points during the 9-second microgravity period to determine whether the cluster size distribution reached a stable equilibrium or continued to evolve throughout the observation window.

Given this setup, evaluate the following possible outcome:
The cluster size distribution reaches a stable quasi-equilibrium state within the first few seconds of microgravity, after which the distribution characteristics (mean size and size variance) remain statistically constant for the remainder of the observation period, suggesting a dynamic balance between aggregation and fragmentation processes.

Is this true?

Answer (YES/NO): NO